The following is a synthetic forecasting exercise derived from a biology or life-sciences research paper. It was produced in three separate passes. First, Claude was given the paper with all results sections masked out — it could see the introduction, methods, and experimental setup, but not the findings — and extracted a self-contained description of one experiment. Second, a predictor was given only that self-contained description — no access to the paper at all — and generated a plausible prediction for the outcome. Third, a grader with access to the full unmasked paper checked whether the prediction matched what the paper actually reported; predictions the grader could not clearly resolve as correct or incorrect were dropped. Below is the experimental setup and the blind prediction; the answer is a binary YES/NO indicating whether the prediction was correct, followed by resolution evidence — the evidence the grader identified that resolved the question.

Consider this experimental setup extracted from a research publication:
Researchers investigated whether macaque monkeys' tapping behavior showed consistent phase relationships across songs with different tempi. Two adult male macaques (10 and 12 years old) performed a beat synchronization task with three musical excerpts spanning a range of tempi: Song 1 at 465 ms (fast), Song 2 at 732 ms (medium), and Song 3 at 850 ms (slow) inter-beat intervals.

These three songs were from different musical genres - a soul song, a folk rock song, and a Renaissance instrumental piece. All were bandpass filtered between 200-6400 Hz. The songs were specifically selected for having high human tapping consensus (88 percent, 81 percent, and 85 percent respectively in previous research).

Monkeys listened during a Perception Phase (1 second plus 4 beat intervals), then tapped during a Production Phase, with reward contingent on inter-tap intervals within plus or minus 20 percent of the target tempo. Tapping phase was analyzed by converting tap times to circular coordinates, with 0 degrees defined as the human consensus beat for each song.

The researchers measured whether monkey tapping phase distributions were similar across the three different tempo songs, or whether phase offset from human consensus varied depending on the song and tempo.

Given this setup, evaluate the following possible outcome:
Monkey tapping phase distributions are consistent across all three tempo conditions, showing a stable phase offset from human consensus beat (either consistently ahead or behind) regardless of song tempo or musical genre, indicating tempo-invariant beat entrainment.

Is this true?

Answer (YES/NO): NO